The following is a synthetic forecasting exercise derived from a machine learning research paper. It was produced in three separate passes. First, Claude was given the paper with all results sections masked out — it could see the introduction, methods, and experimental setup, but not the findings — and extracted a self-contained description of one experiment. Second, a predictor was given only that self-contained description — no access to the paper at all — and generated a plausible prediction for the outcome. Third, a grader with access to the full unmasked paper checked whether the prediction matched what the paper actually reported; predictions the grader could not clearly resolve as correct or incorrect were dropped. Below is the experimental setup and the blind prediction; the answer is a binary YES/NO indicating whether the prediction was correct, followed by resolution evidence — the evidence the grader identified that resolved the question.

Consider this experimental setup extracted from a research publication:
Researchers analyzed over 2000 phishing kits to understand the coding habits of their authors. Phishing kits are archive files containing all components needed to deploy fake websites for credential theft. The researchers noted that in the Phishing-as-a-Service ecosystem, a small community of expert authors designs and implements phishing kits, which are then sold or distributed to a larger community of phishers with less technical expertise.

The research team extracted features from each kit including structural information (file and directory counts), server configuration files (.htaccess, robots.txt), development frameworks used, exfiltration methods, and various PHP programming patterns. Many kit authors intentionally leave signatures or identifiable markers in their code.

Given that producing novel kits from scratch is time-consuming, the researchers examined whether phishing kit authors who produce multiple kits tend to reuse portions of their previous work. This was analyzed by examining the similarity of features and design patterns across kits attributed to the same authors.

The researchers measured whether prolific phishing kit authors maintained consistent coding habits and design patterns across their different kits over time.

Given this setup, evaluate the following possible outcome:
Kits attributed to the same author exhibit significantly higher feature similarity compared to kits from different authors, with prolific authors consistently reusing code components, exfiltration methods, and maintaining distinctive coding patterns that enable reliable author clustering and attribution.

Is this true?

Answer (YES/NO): NO